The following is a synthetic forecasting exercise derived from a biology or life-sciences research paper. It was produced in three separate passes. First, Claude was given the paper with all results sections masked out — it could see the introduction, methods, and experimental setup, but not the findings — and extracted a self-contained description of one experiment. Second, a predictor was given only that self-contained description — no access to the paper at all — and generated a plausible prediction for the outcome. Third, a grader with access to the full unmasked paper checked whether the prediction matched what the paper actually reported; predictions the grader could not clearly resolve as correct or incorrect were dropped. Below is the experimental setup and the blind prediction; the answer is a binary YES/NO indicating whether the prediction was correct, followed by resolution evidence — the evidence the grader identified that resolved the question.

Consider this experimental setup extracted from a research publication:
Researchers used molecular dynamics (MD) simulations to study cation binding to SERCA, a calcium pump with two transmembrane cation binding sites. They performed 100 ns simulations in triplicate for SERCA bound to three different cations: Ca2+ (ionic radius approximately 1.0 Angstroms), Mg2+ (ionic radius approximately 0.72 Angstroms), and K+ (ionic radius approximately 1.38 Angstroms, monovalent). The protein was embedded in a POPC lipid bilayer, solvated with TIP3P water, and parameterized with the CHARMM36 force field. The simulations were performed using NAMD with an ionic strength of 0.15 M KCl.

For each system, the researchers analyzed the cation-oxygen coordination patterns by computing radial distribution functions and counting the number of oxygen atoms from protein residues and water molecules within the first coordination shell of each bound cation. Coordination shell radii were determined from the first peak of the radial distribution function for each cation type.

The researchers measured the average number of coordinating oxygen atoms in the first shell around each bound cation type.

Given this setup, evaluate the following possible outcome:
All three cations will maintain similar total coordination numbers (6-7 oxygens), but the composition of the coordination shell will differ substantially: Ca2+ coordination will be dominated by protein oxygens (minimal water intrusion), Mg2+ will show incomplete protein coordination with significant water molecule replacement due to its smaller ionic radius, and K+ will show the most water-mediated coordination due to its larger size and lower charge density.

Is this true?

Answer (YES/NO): NO